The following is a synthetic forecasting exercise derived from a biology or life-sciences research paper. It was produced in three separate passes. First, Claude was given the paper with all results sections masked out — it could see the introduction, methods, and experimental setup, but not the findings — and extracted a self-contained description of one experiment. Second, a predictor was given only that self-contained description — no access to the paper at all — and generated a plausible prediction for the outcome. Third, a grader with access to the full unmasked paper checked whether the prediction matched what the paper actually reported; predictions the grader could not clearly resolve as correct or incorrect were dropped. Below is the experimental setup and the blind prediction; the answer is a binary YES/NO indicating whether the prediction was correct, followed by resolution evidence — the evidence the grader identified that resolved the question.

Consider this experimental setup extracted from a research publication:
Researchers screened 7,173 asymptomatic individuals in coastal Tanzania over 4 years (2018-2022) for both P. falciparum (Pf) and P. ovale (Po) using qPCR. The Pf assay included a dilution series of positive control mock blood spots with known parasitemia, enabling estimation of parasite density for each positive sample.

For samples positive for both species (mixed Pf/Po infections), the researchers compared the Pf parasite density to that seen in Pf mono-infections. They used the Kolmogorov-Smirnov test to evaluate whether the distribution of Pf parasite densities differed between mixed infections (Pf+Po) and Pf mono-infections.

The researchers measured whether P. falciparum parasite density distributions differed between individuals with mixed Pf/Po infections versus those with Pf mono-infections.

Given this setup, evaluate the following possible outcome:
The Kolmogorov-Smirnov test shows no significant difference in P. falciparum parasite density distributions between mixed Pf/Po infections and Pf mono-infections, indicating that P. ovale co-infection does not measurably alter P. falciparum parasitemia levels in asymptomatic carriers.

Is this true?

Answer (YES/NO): NO